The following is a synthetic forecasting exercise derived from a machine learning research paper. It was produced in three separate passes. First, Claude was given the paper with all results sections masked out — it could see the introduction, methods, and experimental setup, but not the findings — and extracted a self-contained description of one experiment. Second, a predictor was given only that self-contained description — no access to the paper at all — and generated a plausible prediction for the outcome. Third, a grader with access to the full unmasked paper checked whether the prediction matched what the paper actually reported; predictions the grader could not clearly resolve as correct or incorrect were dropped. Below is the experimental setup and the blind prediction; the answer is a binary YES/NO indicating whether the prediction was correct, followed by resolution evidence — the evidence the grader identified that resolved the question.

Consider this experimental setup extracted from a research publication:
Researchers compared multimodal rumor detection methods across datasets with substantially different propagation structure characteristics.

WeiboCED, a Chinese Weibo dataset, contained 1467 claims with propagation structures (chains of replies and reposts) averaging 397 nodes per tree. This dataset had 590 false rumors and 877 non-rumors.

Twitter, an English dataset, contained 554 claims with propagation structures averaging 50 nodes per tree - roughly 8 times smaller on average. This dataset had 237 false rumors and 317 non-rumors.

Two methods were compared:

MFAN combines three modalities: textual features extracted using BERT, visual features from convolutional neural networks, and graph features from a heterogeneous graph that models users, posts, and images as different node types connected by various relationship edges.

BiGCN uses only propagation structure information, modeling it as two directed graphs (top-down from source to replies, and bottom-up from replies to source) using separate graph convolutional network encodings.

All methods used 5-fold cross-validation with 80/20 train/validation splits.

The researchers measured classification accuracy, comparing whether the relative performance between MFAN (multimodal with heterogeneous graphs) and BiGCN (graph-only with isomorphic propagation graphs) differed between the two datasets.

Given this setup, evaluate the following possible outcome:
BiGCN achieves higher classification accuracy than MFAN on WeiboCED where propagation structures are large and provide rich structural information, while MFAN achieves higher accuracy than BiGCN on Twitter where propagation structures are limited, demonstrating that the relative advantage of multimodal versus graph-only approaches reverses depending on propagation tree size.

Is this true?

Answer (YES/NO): NO